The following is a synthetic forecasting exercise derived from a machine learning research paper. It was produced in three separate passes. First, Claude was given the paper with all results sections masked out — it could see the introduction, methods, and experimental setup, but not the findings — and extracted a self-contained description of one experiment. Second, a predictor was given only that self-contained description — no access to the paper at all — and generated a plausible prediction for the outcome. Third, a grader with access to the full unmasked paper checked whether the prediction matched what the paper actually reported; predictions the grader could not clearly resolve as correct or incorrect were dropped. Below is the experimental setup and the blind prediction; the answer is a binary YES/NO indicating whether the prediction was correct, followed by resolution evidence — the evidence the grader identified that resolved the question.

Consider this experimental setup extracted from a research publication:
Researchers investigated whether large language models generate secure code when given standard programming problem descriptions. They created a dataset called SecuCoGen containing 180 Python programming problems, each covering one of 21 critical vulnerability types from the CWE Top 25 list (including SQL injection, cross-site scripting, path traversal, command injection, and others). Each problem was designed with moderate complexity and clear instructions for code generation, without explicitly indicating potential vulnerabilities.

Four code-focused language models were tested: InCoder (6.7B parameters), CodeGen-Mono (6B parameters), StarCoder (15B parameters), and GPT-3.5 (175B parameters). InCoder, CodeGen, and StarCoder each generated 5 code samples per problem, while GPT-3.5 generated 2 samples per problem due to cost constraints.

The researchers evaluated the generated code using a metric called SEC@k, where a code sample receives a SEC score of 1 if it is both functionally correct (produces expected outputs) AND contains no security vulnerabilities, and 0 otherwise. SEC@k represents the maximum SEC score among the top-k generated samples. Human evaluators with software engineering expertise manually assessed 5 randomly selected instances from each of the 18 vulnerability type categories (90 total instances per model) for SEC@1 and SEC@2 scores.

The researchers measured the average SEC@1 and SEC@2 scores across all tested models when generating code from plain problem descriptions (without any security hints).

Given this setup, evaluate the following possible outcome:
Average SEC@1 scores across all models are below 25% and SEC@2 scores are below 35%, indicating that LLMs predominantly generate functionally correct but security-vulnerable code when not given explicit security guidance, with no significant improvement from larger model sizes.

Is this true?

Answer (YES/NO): NO